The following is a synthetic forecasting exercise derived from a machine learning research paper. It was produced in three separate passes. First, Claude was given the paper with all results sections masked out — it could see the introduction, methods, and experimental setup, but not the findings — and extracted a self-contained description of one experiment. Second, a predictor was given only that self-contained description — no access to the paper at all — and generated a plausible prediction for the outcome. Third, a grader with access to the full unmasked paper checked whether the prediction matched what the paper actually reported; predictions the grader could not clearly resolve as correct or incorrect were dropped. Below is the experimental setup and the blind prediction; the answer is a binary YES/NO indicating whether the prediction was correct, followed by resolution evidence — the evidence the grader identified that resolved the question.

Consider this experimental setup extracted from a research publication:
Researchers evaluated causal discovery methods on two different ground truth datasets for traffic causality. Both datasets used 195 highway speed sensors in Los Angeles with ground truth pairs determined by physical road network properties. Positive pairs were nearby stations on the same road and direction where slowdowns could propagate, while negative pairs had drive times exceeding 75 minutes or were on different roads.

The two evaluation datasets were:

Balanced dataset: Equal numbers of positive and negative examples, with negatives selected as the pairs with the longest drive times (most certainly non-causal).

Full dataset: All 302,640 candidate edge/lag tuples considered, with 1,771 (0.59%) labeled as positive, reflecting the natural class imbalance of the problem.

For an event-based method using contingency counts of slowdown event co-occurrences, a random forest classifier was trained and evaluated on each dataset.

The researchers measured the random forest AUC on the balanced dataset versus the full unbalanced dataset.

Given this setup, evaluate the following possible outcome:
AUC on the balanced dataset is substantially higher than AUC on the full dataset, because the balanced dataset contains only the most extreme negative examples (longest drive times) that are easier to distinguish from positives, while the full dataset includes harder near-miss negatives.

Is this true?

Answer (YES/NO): YES